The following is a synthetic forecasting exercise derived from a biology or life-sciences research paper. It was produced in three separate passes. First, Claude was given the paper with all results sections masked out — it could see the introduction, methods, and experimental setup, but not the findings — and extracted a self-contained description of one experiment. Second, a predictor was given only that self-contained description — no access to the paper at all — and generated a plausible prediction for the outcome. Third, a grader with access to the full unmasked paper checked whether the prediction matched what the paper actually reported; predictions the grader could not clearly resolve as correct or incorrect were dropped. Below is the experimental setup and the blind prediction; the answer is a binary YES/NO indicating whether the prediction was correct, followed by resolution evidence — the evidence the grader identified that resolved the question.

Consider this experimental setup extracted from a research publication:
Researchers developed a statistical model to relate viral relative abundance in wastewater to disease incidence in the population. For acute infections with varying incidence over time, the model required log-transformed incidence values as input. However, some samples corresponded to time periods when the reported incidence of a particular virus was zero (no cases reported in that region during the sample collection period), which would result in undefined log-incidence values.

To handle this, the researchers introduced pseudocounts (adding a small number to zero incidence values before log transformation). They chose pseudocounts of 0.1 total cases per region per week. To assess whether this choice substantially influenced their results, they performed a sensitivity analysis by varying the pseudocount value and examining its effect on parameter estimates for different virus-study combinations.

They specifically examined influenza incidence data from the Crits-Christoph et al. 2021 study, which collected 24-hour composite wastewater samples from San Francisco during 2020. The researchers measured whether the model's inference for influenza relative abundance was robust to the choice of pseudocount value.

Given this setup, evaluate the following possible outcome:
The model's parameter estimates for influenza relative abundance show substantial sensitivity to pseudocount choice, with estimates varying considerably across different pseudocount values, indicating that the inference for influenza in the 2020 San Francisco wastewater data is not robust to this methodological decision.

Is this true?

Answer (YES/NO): YES